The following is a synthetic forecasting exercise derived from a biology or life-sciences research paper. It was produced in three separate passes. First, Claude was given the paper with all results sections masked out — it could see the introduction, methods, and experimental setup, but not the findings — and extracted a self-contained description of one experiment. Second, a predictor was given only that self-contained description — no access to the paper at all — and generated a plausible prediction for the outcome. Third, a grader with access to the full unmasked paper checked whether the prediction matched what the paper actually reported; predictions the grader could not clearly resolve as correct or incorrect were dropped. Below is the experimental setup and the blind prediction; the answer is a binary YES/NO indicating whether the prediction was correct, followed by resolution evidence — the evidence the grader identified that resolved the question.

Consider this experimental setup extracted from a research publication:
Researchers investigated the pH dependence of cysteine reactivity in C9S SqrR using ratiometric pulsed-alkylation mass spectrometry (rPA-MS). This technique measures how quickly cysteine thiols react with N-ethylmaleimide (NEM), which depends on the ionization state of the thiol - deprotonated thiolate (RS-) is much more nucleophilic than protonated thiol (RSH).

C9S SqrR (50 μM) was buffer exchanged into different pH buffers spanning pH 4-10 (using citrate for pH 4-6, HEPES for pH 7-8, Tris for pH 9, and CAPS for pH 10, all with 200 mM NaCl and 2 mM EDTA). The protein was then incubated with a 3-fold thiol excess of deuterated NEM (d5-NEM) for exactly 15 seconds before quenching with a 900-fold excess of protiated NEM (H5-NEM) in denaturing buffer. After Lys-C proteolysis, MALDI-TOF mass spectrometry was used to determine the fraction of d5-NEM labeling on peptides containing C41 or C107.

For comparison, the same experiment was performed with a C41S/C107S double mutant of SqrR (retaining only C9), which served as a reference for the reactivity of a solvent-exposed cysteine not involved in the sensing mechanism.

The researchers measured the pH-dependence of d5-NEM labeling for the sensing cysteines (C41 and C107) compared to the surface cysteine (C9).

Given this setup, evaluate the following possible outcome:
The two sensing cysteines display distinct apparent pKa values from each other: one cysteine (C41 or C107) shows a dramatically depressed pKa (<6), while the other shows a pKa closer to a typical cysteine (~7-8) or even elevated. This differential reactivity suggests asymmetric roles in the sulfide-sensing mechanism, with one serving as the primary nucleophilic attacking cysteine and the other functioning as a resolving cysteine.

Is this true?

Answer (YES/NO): NO